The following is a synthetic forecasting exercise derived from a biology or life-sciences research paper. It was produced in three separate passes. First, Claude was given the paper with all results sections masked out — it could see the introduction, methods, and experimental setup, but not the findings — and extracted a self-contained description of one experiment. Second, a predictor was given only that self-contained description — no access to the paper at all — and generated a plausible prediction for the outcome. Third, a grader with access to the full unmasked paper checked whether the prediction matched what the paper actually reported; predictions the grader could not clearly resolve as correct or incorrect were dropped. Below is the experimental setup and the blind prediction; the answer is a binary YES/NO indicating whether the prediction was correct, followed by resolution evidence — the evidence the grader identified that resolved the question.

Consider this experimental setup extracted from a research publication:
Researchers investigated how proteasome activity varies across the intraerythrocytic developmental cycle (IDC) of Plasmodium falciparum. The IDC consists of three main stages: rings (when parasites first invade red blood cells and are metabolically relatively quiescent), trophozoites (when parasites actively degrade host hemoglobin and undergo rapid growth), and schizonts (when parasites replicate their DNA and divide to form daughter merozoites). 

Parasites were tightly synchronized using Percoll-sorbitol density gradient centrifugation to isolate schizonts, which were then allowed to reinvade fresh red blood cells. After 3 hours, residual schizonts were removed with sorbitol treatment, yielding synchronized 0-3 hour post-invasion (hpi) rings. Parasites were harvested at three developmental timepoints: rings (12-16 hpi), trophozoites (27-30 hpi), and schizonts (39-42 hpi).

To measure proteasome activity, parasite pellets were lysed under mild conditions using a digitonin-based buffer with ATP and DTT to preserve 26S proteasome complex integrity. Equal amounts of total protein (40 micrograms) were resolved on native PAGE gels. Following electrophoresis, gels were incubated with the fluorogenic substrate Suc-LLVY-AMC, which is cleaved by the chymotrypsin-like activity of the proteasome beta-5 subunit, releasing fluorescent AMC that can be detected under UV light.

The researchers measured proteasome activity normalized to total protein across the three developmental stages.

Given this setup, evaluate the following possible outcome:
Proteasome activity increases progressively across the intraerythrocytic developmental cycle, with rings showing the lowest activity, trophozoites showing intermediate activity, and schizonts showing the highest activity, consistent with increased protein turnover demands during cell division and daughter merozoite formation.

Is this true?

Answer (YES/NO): NO